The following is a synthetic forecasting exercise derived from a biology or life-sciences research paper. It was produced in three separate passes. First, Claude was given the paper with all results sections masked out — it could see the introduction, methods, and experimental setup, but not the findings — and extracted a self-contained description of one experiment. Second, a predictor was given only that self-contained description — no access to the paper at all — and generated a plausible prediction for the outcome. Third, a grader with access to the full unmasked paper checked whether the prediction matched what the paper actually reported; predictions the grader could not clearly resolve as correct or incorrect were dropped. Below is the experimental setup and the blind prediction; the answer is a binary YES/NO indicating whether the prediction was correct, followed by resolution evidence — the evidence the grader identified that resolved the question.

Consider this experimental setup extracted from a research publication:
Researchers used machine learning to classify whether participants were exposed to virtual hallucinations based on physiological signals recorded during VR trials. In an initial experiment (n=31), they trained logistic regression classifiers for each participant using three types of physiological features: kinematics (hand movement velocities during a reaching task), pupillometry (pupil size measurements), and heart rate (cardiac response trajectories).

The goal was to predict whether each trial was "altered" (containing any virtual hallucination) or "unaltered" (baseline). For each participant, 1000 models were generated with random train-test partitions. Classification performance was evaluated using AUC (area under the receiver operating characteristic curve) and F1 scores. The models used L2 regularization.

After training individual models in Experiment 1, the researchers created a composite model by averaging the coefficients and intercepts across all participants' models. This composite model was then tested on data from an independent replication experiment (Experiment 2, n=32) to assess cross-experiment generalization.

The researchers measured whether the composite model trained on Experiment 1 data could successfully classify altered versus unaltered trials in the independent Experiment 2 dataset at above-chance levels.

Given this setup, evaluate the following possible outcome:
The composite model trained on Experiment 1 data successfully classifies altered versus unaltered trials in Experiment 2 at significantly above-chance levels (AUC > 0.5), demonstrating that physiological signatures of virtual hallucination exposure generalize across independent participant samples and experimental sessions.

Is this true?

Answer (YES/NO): YES